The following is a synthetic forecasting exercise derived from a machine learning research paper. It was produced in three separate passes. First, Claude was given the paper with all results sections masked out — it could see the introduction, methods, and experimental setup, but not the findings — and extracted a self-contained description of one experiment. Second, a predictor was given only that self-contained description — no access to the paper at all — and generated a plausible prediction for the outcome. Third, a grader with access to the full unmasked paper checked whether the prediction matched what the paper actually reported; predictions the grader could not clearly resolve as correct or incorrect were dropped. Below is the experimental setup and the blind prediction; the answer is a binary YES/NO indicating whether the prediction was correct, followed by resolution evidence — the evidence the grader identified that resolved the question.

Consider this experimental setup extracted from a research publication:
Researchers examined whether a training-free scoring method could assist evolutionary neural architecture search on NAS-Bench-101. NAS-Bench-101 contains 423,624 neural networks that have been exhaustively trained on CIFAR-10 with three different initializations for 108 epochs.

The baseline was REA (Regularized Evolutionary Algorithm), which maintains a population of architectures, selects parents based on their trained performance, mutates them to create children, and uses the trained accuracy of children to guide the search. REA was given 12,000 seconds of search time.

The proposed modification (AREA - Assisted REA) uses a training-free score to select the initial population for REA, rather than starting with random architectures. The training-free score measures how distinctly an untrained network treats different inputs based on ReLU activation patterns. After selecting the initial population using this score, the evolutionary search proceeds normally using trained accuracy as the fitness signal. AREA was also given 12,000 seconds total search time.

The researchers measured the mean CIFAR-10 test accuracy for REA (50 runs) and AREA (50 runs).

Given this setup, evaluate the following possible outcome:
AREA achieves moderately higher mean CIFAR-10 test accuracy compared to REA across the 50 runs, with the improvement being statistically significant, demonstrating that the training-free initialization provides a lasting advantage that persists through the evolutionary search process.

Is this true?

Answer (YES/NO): NO